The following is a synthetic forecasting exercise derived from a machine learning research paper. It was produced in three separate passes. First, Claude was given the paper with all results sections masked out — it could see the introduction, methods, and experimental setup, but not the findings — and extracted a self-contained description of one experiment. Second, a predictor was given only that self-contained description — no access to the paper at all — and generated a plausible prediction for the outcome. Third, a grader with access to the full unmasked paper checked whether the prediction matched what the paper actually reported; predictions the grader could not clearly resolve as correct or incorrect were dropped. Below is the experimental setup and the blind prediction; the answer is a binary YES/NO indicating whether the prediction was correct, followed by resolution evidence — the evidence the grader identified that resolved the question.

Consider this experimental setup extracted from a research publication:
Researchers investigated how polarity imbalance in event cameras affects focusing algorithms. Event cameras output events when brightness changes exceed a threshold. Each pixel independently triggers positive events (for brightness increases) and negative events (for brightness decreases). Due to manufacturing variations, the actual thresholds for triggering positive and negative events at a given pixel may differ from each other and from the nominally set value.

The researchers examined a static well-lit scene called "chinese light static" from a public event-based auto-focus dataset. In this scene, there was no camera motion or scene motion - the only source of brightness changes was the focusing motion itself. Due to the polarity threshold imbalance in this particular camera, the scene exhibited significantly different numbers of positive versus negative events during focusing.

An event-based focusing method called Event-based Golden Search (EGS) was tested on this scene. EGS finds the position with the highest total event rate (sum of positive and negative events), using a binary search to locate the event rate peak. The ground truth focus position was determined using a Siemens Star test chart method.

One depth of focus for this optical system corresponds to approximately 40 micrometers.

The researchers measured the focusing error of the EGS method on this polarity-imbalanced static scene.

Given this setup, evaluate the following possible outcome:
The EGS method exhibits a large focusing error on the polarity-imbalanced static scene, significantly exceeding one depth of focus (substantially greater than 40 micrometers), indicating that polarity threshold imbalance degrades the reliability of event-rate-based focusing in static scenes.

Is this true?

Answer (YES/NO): YES